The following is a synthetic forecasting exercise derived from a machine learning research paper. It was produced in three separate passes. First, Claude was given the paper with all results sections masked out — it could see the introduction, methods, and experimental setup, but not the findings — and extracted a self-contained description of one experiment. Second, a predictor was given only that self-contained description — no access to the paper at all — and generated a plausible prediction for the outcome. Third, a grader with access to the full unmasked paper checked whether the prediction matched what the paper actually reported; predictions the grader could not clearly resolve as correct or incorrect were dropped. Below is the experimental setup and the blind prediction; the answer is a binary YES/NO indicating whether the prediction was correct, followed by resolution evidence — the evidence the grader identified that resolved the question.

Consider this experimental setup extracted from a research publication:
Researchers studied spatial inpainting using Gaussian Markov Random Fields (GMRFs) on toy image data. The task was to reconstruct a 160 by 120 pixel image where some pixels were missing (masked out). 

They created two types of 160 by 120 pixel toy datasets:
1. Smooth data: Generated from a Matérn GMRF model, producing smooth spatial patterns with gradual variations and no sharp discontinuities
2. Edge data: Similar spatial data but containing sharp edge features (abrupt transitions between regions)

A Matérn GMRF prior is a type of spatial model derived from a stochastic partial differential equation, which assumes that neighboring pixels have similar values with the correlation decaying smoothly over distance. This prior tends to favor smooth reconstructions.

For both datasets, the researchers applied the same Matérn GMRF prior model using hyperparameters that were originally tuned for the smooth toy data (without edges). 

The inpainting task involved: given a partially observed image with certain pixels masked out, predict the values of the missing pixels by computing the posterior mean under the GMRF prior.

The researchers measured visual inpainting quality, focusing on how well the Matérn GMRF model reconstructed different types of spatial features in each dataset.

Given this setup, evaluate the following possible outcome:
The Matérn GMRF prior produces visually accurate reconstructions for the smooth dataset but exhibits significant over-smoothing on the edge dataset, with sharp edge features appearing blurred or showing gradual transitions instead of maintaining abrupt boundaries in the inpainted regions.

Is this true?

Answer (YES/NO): YES